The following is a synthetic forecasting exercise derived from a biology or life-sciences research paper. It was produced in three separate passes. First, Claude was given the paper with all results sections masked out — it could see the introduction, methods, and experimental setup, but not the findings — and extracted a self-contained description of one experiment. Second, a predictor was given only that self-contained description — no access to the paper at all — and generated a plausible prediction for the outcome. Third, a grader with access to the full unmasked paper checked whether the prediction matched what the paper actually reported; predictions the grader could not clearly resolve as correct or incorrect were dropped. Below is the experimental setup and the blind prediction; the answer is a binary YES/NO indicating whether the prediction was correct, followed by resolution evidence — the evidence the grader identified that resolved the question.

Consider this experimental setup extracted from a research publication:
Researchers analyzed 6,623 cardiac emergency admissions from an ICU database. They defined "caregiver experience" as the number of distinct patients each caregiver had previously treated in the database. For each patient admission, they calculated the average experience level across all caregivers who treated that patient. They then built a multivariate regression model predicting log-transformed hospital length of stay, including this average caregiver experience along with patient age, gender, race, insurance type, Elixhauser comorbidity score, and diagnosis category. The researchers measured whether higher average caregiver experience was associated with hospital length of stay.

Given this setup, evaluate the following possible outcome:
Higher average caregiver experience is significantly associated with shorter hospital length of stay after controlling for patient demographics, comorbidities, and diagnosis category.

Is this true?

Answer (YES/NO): YES